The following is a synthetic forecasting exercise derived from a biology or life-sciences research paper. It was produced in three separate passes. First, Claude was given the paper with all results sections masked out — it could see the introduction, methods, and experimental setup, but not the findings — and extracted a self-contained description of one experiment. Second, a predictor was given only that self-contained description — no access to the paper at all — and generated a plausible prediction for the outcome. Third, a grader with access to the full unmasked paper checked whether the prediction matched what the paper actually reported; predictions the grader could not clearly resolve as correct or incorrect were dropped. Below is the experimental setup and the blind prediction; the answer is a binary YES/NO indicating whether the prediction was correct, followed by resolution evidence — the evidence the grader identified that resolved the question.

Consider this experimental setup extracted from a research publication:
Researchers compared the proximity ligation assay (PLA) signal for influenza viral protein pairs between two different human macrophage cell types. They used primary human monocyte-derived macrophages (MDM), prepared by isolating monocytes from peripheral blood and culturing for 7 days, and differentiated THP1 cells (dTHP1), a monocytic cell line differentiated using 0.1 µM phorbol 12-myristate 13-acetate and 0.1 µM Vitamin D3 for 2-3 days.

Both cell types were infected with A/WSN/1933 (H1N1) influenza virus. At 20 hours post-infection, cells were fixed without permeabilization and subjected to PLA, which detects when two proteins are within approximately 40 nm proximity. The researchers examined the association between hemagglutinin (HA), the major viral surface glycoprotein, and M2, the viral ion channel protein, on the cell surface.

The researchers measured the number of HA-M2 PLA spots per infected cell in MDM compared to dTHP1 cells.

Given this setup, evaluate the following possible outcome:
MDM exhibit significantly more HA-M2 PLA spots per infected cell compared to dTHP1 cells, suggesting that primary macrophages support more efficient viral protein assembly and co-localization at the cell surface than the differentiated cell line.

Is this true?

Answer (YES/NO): NO